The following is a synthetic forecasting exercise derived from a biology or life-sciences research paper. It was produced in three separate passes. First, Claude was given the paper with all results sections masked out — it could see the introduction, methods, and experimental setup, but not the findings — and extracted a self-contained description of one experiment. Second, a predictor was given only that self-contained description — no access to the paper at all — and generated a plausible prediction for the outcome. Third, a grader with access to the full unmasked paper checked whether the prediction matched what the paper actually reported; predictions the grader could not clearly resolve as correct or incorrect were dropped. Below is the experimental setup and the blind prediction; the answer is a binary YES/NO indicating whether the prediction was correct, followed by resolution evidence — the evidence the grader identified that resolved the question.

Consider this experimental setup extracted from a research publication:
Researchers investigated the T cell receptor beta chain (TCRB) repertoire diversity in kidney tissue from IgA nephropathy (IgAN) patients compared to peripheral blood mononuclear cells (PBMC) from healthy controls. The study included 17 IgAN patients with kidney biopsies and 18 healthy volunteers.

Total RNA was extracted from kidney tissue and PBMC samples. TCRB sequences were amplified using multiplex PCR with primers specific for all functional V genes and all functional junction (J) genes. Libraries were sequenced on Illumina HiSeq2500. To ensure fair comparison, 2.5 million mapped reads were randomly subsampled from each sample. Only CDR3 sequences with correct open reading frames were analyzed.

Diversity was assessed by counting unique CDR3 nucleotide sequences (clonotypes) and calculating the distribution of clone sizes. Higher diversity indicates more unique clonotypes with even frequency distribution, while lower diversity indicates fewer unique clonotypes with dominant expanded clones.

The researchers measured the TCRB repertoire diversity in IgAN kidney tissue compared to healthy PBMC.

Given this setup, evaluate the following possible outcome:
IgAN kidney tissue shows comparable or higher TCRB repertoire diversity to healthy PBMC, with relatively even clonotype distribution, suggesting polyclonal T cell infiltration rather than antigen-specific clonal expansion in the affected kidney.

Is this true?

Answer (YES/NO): NO